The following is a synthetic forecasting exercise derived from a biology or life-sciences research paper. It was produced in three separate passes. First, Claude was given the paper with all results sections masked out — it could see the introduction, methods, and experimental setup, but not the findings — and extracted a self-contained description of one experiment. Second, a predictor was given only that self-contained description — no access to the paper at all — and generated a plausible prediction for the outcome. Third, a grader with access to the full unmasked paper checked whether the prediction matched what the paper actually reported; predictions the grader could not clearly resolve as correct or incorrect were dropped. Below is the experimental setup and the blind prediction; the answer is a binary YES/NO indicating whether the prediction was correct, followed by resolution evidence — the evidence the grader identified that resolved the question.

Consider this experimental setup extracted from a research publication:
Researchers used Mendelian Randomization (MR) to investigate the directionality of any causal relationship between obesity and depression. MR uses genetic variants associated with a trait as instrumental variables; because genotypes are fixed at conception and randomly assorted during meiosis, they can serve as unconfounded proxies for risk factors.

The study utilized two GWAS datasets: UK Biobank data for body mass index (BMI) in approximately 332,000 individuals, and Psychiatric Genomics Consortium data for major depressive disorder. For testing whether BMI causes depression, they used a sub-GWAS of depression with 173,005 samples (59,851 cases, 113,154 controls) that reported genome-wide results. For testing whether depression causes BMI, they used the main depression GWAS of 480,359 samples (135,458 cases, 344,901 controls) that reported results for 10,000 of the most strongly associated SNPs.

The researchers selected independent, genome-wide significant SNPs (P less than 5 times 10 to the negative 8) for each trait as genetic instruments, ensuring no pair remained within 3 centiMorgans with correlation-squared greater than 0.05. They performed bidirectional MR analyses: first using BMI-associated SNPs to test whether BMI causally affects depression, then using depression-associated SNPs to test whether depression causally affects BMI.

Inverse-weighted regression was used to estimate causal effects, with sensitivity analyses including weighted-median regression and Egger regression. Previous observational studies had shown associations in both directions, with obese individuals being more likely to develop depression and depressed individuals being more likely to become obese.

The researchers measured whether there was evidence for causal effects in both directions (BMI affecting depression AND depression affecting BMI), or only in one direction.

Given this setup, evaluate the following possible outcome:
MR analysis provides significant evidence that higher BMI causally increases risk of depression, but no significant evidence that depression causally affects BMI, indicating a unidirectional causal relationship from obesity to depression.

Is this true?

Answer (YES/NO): YES